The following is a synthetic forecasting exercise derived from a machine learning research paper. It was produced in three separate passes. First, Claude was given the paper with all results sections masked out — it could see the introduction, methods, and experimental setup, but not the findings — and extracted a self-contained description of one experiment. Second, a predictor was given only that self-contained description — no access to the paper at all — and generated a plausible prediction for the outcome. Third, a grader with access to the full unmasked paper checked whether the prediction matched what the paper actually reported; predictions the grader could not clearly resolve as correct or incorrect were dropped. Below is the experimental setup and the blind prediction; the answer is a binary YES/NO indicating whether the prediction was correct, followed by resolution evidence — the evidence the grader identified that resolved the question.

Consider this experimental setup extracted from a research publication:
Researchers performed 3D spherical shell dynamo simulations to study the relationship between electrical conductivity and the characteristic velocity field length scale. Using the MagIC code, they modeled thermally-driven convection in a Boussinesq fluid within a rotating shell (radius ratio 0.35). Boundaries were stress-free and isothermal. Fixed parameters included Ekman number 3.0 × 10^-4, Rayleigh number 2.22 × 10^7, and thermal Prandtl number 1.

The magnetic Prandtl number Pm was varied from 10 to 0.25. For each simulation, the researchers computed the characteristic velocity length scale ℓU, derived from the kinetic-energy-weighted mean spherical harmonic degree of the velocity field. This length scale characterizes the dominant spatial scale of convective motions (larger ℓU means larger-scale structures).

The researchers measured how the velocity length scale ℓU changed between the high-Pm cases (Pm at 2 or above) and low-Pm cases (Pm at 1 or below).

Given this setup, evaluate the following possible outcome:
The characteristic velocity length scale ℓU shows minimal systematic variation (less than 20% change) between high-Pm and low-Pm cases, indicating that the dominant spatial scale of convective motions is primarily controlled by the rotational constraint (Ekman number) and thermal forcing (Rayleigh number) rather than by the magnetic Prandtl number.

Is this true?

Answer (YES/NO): NO